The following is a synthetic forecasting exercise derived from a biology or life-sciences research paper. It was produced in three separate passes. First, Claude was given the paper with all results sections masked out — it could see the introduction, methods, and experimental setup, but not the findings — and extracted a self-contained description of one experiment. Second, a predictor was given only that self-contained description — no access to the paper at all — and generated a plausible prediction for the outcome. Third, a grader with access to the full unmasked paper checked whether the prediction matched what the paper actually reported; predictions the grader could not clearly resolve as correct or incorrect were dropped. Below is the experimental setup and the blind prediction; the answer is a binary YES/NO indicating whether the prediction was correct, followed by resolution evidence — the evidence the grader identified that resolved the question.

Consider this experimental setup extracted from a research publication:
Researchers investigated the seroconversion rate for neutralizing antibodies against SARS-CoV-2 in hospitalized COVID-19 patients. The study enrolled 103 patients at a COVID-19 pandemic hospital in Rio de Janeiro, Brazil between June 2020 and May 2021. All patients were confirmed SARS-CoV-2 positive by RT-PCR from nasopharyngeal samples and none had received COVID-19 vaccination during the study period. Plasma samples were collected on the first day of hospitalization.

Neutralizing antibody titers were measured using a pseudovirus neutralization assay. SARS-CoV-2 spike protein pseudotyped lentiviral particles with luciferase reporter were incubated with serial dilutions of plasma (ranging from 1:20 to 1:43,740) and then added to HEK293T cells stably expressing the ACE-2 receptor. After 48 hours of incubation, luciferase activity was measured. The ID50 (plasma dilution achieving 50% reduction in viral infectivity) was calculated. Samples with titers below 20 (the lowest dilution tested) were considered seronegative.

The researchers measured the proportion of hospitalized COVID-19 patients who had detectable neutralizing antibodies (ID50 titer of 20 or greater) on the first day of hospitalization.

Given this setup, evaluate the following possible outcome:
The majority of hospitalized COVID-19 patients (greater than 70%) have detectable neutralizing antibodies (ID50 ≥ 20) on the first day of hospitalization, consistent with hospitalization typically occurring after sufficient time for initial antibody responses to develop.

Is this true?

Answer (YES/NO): YES